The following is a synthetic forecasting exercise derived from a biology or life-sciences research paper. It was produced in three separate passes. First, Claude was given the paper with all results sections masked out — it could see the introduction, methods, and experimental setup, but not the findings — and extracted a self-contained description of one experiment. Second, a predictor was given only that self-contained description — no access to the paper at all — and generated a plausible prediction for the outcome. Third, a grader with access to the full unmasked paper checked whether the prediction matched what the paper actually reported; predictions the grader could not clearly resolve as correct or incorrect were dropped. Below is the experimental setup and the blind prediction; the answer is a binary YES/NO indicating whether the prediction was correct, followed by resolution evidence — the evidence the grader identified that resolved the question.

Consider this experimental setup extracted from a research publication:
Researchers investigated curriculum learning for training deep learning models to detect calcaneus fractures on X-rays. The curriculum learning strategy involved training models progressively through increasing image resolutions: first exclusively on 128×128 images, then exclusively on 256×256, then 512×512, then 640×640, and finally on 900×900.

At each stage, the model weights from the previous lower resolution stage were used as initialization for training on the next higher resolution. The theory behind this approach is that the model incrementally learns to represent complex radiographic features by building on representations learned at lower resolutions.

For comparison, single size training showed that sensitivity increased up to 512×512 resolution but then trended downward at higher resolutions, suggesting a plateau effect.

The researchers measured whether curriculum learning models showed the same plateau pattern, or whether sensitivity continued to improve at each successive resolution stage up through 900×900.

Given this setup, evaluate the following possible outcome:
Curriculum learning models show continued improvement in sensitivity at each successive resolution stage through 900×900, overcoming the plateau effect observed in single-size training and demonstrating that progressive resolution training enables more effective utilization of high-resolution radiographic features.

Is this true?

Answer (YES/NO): YES